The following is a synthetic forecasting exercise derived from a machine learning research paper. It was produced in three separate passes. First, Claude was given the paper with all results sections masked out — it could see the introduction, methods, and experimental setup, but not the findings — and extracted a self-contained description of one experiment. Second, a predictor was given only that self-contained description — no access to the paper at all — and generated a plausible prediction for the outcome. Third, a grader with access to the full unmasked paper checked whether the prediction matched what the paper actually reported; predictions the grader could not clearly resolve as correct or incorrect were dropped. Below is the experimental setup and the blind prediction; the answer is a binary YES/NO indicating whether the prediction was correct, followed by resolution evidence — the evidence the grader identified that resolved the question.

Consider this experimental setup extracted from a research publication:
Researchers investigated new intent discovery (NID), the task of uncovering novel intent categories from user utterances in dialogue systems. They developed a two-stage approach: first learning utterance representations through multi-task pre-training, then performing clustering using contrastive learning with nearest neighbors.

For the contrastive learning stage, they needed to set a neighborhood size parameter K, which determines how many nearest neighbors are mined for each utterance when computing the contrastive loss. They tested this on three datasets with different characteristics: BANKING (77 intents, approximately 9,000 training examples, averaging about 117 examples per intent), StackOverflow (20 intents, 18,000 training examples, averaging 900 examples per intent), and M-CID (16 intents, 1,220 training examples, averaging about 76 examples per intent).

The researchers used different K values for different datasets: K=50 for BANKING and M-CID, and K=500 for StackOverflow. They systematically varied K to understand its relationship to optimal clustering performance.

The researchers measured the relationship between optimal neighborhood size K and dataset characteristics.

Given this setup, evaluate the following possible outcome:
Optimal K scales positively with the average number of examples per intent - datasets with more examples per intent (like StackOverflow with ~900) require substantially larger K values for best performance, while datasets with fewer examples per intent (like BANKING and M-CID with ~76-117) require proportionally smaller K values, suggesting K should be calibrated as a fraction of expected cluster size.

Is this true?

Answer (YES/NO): YES